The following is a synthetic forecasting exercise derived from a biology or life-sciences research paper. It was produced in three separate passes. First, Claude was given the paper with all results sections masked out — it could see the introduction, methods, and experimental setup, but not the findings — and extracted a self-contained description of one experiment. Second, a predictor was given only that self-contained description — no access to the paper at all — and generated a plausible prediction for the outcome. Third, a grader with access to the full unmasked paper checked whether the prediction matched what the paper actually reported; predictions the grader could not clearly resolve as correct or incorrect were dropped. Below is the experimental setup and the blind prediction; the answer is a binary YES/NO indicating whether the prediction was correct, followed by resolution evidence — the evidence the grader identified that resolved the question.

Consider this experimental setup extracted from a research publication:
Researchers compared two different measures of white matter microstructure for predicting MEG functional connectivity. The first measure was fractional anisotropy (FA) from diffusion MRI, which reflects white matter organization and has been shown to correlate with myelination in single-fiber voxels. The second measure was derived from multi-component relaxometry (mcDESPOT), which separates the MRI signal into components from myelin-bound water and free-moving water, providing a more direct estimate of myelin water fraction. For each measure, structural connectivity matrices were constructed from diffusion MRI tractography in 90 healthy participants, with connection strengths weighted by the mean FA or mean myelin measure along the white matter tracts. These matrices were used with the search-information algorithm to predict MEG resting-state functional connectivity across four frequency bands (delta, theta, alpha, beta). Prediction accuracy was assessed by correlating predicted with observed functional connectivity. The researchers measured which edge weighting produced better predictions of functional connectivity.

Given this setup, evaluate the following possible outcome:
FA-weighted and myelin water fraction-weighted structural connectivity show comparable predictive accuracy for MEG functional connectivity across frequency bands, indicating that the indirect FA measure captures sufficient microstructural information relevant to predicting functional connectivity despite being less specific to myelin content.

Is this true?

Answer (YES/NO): NO